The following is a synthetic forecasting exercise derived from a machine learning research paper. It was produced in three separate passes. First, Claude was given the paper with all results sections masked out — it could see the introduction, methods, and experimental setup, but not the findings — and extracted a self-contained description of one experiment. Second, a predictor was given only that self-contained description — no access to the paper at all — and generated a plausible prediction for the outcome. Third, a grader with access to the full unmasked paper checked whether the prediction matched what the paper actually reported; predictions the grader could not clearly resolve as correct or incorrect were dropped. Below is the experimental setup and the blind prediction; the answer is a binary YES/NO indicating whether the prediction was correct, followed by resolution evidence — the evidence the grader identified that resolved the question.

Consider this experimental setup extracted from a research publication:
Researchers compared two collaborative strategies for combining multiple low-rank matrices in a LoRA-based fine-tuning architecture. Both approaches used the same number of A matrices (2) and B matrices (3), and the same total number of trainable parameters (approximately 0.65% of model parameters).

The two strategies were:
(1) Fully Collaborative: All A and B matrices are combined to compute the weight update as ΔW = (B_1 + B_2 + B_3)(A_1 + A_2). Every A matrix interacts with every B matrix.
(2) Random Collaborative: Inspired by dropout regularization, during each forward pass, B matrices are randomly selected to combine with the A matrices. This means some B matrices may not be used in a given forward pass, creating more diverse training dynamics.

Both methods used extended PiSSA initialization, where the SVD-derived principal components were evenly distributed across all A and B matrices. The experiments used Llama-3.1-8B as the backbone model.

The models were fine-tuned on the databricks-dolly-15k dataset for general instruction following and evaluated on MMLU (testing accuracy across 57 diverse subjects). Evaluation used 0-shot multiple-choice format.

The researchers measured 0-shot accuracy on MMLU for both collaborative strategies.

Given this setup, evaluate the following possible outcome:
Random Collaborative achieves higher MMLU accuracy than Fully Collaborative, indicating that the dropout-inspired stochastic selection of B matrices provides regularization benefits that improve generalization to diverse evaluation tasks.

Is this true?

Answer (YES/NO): NO